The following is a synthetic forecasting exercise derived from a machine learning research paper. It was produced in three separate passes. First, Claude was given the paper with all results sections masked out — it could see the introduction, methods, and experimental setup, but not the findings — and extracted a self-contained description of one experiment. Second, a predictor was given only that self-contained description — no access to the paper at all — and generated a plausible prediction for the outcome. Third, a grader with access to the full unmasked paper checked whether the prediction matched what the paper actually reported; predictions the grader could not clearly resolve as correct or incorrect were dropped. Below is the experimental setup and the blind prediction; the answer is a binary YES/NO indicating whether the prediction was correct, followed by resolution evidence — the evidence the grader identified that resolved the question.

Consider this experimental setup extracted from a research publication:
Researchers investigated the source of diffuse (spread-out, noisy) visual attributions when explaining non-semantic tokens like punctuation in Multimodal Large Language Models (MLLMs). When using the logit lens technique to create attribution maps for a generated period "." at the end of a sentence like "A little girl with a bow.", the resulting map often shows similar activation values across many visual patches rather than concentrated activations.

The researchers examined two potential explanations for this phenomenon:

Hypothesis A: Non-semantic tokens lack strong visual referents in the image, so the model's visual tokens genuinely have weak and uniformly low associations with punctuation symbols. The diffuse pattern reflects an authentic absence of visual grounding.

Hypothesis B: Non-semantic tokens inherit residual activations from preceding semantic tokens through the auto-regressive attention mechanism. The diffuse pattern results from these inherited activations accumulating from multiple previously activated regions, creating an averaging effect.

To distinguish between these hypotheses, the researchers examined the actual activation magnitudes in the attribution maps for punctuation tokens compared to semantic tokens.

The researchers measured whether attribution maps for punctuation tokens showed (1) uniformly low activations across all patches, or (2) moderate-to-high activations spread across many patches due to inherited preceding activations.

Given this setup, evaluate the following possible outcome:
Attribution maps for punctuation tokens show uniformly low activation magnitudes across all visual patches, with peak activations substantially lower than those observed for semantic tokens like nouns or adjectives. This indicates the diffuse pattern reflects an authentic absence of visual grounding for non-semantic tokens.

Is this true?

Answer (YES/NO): NO